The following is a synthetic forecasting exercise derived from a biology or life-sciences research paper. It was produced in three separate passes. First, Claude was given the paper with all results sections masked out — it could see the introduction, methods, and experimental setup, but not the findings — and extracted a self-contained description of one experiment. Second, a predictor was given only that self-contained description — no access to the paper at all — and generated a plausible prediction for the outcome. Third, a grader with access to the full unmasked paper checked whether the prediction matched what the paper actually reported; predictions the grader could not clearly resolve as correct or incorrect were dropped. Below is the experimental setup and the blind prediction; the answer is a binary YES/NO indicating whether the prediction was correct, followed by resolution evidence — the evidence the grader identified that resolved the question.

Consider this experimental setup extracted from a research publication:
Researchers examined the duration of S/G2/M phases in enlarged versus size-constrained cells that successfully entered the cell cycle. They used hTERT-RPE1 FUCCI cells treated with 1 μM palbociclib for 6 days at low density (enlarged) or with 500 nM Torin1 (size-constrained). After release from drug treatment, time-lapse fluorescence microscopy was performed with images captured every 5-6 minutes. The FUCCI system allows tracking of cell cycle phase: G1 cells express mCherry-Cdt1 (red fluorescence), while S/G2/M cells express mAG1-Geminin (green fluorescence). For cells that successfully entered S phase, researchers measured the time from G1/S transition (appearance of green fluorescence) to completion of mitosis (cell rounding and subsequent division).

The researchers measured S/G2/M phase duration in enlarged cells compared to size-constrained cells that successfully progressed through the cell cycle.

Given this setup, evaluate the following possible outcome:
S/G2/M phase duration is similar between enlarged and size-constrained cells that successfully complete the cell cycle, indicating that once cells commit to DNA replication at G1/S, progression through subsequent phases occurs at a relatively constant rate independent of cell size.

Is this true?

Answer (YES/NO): NO